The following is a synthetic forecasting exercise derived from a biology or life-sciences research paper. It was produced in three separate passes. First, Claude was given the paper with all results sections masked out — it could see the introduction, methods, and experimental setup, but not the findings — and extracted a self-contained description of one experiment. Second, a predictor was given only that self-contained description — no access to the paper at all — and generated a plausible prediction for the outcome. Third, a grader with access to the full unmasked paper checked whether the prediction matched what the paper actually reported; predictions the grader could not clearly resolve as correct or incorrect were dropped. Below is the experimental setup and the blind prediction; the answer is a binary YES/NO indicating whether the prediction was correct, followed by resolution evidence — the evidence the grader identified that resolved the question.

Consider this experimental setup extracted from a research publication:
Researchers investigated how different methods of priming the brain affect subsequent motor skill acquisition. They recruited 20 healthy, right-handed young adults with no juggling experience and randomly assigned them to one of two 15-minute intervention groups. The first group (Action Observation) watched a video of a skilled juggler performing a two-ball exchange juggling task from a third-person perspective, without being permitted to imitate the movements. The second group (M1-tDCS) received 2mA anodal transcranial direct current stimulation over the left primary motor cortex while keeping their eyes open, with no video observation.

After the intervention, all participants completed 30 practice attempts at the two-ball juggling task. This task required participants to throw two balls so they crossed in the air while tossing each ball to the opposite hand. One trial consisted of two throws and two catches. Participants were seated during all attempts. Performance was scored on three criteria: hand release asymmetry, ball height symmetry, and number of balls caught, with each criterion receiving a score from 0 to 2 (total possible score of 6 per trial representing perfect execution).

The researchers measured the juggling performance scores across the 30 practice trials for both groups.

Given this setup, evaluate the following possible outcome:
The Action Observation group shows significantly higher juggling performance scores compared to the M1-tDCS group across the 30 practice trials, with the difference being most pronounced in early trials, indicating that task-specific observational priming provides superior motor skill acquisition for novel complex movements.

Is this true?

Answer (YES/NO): NO